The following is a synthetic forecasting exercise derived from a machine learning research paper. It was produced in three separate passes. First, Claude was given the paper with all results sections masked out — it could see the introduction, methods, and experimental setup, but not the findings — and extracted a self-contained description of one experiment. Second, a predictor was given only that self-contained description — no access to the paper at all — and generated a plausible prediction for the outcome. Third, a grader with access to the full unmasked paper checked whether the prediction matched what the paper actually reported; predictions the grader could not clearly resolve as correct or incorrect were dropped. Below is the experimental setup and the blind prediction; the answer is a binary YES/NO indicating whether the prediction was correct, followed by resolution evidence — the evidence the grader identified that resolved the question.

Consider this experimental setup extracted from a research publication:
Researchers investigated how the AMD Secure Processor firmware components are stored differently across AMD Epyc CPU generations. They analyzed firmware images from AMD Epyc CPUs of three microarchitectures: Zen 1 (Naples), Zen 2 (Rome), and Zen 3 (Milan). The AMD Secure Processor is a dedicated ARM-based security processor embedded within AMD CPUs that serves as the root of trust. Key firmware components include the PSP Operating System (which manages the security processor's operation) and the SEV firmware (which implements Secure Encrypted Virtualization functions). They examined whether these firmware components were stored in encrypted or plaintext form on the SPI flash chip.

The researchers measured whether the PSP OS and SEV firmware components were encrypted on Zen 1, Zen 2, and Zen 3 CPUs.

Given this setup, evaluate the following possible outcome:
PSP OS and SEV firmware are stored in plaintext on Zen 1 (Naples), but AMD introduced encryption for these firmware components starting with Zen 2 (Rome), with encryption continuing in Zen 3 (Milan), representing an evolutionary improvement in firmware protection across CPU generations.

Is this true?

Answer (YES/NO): NO